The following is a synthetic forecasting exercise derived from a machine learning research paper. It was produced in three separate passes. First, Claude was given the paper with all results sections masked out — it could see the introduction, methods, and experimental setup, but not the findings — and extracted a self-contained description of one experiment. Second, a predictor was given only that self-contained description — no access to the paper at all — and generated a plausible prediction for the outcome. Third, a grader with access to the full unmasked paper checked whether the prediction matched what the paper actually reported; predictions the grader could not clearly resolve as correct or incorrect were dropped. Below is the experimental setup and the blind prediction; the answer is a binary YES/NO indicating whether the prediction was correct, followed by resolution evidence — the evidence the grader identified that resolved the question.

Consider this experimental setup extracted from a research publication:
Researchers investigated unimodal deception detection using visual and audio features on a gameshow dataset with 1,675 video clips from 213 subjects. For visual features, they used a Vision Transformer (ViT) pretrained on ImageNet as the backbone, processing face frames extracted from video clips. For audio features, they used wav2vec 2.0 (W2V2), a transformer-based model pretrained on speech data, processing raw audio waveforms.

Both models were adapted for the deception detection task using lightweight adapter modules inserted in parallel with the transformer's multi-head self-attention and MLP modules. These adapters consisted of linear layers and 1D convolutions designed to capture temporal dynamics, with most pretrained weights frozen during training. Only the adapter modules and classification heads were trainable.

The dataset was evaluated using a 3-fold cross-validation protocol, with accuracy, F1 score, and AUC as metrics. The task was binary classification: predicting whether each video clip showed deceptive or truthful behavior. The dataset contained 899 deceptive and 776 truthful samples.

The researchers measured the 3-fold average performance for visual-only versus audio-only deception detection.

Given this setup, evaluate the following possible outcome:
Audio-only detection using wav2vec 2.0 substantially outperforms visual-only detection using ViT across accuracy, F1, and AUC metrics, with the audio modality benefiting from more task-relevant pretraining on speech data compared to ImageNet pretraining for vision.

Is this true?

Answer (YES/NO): NO